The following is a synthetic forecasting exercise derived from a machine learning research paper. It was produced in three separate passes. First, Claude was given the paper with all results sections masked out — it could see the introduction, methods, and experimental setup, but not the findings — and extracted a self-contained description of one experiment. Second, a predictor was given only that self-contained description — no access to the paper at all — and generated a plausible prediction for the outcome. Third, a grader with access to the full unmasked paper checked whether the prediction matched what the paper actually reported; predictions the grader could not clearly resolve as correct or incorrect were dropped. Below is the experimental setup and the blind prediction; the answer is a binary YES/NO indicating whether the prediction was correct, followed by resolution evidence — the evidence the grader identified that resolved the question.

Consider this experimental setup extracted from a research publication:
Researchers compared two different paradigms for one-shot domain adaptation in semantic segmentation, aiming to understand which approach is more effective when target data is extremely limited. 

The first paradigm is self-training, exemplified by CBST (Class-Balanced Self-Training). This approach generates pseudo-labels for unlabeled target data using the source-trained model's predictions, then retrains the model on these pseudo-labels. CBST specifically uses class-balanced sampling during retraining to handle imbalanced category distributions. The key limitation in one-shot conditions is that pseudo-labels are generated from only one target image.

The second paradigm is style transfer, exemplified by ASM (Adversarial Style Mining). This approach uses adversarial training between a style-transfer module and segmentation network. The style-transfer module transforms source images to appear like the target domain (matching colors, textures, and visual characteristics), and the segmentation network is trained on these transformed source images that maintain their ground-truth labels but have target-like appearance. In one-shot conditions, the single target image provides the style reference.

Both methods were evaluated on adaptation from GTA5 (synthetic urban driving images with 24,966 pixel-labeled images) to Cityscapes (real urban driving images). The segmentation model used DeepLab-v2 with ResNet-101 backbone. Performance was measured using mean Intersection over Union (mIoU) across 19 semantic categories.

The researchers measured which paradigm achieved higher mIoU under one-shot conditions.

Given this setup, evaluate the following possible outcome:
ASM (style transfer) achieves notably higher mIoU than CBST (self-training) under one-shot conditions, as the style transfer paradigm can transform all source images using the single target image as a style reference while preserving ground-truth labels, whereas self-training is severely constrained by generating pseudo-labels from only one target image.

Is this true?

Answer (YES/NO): YES